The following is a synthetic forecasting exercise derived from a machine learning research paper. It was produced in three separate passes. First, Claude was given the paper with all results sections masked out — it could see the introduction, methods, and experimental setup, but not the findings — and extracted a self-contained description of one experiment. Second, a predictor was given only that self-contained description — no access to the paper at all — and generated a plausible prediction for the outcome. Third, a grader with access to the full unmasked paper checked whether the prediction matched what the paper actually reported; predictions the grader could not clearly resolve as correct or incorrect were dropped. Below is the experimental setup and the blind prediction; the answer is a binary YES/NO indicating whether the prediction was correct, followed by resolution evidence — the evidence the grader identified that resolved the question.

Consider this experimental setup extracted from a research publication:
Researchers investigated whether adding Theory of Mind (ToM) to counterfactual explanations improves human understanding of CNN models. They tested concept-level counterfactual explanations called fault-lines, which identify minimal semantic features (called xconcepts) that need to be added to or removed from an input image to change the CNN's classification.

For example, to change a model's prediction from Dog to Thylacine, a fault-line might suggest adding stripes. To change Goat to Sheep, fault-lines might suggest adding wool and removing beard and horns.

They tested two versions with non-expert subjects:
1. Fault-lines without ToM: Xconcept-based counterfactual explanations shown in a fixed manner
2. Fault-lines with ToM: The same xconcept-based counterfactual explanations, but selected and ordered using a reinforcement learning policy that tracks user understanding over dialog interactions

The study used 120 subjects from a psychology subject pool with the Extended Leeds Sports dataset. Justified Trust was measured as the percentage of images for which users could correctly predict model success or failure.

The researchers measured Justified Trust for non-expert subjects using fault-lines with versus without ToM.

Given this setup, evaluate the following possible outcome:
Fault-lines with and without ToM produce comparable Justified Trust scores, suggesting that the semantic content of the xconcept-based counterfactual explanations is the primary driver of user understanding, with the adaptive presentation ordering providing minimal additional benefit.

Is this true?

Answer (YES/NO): NO